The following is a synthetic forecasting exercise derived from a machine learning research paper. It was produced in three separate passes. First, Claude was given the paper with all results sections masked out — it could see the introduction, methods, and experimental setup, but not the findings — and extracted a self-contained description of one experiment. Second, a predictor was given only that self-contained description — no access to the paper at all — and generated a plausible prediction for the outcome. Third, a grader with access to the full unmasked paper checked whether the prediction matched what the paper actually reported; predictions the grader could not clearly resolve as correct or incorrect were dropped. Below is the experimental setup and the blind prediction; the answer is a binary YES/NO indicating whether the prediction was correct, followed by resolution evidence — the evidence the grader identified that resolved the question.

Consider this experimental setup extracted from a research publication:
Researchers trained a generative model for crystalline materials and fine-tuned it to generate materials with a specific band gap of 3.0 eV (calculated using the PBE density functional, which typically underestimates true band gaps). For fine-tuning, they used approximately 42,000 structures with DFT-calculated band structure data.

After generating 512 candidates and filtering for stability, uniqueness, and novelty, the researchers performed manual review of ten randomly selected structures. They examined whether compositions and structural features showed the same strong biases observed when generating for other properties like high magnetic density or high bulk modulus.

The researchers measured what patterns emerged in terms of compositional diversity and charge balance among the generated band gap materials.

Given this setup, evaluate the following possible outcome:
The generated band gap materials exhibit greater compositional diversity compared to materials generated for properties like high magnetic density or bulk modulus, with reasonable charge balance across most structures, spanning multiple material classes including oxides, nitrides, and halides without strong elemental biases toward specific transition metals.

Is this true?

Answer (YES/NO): NO